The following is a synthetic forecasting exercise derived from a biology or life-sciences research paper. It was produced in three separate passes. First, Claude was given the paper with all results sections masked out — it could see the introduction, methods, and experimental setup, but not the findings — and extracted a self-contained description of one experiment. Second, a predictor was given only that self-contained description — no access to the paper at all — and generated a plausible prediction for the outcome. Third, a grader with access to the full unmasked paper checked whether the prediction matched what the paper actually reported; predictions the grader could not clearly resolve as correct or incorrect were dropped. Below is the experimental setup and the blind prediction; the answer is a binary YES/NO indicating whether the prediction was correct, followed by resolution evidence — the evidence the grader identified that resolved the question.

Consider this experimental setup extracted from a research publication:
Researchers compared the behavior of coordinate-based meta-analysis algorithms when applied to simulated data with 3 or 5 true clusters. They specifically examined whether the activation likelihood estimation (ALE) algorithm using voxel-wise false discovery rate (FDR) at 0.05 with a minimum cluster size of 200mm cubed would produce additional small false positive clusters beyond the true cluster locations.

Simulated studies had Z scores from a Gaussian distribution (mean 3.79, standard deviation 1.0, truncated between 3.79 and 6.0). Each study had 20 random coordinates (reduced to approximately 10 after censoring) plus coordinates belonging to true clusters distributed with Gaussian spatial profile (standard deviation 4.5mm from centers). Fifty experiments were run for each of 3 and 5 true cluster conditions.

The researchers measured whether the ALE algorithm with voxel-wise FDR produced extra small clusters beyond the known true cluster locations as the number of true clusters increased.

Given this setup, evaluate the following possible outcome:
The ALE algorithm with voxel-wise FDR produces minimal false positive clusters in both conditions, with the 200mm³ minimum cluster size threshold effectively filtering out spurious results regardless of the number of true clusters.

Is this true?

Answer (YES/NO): NO